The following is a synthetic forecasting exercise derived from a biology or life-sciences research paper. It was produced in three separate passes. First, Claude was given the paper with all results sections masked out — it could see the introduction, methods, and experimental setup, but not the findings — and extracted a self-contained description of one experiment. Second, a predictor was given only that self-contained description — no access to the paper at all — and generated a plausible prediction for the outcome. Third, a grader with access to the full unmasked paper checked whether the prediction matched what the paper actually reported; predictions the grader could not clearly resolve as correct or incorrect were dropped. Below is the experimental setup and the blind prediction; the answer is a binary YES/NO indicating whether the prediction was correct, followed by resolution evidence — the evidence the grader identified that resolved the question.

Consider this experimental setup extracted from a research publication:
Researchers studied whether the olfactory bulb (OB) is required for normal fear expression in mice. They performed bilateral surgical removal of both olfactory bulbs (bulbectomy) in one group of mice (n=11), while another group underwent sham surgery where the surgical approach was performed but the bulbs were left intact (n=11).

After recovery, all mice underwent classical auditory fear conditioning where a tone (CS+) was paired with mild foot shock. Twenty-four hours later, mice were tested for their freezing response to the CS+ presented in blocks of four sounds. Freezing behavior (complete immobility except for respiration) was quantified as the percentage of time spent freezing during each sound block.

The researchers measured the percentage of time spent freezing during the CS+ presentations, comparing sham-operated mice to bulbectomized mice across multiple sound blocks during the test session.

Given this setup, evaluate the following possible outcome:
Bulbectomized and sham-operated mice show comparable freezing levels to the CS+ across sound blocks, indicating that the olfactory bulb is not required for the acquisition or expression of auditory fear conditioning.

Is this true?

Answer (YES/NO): NO